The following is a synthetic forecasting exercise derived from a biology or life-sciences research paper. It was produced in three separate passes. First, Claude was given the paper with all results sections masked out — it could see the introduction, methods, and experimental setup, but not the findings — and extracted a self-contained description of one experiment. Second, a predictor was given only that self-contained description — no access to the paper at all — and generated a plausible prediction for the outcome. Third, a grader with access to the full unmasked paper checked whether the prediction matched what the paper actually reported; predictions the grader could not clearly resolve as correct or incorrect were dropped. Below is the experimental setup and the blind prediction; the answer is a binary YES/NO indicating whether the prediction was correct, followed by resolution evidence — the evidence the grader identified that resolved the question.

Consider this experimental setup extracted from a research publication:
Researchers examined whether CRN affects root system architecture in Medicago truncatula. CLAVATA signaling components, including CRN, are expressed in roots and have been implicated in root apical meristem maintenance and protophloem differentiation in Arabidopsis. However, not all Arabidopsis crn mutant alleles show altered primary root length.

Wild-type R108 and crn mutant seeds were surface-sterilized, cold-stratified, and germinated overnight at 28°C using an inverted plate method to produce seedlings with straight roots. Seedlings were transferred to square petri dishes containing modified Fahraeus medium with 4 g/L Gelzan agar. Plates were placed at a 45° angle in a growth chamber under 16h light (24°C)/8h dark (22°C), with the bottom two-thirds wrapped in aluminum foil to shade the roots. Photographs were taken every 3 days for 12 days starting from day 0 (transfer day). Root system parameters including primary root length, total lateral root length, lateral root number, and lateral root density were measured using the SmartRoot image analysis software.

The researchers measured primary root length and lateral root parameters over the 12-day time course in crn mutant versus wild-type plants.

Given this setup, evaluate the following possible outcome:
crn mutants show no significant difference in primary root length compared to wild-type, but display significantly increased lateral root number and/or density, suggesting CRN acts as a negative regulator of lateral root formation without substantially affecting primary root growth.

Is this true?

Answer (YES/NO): NO